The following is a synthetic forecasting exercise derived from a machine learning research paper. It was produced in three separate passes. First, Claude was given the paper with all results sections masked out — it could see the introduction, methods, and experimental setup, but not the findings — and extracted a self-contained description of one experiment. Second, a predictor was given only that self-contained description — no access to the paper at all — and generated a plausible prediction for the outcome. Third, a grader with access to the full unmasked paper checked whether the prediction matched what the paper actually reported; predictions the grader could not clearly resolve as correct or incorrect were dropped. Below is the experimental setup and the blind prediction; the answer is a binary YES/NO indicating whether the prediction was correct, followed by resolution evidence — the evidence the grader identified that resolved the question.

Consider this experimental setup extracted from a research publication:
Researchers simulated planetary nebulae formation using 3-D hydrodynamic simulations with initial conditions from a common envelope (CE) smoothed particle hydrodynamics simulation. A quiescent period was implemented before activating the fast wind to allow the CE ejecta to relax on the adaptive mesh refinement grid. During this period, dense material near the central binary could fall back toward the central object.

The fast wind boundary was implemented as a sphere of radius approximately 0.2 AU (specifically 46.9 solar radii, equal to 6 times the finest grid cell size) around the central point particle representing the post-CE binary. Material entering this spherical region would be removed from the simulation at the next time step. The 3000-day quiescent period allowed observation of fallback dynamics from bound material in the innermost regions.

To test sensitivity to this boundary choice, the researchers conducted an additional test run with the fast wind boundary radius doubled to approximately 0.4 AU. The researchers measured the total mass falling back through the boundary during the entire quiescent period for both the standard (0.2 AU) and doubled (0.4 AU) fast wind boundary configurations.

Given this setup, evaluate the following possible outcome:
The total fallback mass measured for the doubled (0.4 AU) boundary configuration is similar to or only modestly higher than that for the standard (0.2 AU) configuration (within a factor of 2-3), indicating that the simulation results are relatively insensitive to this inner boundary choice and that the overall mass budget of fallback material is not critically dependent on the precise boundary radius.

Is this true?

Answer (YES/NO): YES